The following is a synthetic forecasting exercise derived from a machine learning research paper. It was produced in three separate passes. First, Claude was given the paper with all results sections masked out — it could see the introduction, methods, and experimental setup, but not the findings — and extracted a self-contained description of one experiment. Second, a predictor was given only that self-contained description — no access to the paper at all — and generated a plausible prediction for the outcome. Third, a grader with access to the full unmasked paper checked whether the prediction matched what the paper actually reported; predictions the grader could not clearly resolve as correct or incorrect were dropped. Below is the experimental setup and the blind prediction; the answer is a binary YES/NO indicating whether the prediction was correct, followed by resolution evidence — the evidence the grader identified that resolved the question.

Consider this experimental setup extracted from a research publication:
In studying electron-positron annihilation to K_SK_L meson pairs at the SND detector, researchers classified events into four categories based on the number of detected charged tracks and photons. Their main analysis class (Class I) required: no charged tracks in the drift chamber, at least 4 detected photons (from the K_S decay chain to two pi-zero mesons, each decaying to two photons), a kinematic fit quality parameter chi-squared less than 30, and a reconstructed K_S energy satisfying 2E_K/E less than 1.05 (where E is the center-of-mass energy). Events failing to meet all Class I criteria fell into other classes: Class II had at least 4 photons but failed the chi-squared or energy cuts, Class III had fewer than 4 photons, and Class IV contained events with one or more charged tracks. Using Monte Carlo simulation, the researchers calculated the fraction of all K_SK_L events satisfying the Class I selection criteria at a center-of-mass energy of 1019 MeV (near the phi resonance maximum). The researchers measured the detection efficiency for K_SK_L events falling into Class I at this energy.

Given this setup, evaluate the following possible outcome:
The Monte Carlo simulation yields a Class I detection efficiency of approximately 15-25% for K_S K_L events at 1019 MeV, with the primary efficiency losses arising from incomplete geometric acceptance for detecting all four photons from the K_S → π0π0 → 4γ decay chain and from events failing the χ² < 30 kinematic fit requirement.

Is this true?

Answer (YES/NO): NO